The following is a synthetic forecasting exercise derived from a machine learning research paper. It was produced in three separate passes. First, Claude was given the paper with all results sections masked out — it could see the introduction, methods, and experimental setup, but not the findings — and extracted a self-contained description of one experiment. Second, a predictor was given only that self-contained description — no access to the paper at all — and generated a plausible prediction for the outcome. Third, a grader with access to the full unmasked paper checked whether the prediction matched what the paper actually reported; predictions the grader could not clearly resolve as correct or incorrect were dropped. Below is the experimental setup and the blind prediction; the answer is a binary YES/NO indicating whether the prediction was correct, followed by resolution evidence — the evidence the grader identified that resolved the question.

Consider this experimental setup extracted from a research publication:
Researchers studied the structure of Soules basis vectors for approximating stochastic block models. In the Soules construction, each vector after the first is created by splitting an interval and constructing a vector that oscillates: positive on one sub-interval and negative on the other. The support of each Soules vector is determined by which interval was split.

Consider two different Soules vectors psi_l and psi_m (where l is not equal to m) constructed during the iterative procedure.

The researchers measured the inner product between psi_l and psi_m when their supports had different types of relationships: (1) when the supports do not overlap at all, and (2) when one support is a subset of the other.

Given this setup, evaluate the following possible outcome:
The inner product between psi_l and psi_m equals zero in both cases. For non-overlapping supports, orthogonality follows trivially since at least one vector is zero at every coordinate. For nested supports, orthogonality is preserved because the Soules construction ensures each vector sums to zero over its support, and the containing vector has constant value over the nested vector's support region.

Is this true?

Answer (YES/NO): YES